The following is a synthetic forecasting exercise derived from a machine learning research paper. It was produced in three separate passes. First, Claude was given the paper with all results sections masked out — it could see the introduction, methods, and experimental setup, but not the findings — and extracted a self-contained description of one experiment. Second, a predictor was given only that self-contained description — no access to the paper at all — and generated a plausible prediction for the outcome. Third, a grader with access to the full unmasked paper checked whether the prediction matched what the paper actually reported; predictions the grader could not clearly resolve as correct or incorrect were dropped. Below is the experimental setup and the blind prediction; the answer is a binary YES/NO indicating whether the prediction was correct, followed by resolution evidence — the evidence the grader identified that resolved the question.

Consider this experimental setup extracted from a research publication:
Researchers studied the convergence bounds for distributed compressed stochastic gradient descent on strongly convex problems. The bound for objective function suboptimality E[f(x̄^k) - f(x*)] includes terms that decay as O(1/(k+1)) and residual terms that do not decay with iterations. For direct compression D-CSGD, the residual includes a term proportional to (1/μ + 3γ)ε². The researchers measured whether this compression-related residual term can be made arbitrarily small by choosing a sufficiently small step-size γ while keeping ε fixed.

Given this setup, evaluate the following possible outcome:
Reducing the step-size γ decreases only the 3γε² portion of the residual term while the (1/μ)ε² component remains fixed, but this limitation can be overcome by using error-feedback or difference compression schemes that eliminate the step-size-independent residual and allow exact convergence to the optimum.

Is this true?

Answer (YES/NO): YES